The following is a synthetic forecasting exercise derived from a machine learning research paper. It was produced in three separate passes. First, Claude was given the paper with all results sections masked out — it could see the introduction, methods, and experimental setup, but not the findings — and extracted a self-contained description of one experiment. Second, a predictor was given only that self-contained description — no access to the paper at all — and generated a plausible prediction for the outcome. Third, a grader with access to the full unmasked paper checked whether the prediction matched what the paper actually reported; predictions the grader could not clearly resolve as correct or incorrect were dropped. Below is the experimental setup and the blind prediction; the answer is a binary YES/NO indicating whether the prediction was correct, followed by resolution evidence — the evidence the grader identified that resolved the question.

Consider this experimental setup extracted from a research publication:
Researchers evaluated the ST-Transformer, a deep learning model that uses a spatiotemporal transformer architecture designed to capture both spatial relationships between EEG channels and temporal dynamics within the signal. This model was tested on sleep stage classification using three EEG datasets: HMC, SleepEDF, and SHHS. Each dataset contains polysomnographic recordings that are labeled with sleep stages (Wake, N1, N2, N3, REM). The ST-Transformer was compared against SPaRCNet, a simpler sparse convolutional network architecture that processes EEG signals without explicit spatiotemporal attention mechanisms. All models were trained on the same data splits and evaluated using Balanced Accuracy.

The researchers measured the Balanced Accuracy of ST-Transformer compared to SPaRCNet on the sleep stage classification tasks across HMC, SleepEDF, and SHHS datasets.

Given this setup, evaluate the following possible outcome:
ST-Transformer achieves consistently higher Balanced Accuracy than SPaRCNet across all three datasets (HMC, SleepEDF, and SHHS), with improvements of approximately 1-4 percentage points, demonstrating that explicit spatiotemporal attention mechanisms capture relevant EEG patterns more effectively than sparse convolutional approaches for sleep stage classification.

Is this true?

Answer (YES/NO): NO